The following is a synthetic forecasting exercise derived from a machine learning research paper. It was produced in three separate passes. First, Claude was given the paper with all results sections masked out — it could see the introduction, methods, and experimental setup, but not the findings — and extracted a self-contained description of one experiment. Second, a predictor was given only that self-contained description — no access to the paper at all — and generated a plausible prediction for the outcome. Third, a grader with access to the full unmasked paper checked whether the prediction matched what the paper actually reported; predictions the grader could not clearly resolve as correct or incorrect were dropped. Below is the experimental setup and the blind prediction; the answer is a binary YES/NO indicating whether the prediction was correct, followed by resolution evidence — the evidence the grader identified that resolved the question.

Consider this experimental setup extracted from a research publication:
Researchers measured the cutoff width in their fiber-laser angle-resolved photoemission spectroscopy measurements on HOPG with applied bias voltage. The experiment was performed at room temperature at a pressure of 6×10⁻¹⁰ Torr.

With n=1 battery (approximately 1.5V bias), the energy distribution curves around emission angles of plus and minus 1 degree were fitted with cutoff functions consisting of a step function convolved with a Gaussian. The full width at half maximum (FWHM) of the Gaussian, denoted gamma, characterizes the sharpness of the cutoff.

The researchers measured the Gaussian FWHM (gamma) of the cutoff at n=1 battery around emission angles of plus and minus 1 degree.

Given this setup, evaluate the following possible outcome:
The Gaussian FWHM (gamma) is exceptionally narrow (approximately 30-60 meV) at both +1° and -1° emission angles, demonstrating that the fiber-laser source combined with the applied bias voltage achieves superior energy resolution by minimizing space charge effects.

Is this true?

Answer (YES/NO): NO